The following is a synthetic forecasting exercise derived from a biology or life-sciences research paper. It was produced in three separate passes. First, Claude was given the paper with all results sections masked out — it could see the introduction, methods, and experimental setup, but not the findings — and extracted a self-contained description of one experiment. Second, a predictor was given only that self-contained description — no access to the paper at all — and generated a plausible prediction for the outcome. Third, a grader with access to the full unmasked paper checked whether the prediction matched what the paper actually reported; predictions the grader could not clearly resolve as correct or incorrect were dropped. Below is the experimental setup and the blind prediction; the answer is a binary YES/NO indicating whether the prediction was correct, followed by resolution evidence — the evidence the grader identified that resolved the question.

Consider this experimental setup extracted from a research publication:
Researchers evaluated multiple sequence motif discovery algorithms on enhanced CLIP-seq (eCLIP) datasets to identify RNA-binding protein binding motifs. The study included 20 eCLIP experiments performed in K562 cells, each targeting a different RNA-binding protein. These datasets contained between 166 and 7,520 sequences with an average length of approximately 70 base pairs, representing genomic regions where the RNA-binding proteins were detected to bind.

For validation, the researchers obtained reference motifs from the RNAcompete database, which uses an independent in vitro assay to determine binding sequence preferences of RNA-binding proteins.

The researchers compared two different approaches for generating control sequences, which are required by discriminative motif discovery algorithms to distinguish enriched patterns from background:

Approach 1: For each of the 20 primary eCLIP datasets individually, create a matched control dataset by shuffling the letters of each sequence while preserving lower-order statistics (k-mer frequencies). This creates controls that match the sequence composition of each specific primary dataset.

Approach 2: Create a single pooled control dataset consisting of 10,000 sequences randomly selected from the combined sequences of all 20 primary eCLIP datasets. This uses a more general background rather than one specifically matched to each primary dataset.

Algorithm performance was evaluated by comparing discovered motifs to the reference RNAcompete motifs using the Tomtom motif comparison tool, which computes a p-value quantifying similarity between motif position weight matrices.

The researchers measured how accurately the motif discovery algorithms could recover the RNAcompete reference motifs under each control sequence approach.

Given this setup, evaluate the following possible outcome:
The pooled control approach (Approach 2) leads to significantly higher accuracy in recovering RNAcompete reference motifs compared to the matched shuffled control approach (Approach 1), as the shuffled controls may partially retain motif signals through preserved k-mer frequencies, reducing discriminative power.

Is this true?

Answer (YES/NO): NO